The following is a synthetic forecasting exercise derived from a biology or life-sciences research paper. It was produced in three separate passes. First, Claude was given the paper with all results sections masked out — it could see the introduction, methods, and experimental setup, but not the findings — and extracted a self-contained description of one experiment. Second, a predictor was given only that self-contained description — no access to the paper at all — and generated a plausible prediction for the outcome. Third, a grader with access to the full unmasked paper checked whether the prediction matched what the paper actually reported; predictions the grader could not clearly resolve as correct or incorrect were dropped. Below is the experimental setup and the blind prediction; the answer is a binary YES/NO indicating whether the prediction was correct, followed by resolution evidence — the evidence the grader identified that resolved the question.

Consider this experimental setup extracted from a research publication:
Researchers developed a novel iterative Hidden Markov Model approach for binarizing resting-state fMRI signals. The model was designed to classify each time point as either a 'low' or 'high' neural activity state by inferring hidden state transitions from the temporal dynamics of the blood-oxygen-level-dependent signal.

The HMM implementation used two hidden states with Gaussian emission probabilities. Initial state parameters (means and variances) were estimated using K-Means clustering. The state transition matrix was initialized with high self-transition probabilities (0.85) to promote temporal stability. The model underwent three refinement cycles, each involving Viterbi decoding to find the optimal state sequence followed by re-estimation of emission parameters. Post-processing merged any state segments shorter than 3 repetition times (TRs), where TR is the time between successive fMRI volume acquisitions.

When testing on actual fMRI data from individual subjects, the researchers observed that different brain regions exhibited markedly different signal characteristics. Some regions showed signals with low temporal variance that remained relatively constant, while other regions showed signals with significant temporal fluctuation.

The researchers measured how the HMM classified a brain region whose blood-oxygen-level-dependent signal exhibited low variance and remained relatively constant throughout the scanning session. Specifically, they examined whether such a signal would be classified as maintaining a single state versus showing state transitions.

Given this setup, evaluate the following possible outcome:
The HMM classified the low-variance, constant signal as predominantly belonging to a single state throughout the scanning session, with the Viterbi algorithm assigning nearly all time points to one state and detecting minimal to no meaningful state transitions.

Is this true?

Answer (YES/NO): YES